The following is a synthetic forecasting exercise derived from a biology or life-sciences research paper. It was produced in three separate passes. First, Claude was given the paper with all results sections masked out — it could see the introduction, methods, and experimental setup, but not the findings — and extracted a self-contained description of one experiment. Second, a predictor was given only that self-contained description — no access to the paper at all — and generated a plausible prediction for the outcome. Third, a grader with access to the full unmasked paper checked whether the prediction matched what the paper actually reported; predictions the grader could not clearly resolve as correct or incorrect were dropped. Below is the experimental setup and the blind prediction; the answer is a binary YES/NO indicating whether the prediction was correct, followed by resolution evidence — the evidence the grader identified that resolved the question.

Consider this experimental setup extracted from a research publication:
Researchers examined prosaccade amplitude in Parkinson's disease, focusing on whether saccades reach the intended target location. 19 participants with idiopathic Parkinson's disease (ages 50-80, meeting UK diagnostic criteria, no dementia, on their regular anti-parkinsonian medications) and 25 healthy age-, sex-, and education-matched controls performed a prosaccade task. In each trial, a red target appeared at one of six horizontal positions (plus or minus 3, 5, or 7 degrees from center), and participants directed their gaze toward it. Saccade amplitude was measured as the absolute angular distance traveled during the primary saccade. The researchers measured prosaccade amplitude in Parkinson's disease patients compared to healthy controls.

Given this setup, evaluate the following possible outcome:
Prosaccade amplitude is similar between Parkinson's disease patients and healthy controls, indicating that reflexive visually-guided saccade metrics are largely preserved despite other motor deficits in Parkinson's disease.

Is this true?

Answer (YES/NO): YES